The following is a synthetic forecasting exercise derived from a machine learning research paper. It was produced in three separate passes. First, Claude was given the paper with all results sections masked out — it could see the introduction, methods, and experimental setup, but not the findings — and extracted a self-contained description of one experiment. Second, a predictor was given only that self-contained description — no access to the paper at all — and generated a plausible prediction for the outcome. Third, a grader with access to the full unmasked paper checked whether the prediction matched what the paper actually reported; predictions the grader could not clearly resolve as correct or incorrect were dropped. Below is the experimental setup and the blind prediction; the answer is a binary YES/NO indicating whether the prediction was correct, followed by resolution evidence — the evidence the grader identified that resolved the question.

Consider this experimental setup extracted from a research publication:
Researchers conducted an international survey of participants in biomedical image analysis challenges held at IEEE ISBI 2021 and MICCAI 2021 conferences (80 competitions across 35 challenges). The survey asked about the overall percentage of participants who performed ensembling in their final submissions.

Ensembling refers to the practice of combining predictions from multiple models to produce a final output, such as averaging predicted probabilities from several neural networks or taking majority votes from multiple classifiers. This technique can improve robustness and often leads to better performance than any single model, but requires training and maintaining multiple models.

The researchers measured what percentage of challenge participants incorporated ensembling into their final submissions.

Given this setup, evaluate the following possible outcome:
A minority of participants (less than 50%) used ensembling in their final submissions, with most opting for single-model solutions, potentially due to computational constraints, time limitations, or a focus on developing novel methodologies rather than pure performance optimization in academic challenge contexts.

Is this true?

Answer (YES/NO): NO